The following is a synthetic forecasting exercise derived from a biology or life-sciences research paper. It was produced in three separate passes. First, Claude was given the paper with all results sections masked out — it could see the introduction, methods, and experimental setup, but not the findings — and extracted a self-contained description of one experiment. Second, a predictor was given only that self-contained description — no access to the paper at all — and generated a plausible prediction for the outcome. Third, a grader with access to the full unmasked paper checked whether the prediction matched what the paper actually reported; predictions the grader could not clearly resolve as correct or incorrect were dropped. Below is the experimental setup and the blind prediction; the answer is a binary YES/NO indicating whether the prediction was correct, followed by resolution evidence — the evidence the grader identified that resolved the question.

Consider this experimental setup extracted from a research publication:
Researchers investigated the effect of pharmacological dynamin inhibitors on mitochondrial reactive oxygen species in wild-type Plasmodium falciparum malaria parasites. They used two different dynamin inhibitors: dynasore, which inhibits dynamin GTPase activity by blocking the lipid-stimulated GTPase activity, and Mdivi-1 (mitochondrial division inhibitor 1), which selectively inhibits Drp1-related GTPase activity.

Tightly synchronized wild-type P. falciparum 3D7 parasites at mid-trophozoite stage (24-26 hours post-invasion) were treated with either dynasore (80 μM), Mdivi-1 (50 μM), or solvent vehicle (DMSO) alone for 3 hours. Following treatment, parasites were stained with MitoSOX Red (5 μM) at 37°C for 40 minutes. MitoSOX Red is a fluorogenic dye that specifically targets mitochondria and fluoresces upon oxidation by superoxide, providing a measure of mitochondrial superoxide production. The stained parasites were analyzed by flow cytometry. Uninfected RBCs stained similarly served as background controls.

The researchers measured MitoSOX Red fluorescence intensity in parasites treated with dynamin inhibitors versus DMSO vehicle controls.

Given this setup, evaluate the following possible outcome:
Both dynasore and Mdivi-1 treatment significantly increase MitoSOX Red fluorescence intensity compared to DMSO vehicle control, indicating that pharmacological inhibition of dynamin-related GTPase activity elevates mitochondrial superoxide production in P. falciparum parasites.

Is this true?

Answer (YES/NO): YES